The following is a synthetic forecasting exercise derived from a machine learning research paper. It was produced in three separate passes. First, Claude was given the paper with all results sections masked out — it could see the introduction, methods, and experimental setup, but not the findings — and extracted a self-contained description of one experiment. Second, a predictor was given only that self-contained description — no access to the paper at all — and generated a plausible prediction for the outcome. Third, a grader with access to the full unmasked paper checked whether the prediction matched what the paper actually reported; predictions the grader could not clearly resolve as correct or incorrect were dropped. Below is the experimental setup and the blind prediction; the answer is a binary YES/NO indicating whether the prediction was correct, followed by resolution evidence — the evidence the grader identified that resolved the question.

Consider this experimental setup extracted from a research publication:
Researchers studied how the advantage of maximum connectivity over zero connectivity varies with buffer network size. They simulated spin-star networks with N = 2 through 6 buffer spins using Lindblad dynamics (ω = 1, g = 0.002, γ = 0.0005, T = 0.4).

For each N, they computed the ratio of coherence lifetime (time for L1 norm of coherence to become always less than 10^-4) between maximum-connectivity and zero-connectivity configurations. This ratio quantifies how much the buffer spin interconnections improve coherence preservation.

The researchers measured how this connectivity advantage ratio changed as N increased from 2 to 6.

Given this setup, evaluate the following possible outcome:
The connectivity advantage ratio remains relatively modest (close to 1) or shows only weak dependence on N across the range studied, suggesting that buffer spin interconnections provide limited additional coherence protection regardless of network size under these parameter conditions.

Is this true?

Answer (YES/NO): NO